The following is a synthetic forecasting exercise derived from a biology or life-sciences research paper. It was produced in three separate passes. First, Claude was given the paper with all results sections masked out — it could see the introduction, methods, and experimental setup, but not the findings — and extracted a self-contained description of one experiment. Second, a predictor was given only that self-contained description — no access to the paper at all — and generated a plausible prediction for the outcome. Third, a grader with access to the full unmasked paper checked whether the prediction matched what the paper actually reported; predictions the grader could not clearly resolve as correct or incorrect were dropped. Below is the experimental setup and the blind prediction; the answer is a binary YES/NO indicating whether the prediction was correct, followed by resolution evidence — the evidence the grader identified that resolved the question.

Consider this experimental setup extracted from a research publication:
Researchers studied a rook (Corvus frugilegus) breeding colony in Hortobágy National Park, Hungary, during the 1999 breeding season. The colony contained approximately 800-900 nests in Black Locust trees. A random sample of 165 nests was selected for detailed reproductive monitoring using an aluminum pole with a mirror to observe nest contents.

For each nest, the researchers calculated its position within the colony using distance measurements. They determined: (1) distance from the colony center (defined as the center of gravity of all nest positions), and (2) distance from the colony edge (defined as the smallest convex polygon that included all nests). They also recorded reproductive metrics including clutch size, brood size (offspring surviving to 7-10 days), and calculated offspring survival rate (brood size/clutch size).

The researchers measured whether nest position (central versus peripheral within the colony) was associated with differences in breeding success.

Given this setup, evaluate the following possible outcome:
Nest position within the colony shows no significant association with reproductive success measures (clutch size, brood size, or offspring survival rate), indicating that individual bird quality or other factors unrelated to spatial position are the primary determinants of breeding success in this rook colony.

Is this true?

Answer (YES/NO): YES